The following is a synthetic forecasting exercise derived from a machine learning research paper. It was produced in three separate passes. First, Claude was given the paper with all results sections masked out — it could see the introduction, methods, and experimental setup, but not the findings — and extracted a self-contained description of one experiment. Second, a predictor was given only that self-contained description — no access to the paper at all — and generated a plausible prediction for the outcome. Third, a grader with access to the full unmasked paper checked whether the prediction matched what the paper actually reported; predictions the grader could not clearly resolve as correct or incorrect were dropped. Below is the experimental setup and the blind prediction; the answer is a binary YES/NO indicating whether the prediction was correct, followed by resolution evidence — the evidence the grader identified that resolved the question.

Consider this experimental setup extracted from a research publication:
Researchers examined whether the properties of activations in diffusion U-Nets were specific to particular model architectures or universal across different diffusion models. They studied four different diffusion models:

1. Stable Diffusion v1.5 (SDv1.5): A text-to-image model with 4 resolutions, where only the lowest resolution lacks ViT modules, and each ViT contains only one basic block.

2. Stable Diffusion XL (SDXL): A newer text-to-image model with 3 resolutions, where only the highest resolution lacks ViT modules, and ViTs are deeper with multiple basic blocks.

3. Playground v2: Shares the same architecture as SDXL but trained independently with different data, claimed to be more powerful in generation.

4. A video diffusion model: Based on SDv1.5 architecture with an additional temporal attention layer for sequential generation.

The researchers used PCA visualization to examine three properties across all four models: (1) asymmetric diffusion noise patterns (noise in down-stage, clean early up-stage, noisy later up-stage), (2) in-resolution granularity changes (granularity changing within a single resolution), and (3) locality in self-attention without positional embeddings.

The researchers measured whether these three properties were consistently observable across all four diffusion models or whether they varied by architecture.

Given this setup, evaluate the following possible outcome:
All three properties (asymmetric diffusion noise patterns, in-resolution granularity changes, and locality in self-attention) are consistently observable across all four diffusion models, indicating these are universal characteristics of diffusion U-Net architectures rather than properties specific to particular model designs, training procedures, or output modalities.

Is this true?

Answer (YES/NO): YES